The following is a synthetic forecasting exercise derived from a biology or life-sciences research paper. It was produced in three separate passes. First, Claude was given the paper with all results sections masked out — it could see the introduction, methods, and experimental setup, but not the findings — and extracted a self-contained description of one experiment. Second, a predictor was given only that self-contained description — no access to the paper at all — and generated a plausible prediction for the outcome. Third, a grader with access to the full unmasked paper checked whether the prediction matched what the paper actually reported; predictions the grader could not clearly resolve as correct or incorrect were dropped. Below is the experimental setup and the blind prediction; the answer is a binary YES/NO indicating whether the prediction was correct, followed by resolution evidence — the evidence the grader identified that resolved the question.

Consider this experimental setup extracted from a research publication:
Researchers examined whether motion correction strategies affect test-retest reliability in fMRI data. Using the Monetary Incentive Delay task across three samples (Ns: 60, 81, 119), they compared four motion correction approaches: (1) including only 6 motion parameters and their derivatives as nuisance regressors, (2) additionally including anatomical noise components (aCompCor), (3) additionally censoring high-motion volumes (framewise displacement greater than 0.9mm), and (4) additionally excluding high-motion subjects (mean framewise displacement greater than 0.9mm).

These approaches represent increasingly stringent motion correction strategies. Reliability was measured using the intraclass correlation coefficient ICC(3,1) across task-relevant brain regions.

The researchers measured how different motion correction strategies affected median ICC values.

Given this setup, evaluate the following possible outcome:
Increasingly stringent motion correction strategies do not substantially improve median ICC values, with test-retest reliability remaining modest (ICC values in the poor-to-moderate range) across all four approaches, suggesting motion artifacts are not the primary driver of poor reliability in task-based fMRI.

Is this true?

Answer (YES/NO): YES